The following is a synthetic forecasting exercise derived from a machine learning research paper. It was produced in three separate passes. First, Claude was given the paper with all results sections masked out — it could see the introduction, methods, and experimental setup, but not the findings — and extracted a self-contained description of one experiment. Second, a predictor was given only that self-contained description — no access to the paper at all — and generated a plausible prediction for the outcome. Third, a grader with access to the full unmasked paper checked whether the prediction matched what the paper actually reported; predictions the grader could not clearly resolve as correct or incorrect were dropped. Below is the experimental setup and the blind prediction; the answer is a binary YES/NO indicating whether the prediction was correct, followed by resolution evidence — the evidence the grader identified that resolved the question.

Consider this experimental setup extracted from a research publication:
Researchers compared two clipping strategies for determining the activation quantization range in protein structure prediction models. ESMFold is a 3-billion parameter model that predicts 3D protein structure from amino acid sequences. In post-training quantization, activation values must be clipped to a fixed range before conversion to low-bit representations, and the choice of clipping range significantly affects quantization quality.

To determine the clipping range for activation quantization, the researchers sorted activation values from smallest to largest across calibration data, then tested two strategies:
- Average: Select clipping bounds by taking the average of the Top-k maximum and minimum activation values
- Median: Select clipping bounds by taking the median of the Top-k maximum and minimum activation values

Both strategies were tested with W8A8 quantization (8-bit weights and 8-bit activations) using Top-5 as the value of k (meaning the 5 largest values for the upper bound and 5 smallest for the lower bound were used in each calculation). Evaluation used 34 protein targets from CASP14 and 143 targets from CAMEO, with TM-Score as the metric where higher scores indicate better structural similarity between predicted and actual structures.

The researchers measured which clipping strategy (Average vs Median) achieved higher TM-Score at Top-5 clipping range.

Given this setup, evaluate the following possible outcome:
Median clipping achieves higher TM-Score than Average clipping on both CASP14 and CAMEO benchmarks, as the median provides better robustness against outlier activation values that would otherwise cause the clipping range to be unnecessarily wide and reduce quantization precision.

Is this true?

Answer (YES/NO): YES